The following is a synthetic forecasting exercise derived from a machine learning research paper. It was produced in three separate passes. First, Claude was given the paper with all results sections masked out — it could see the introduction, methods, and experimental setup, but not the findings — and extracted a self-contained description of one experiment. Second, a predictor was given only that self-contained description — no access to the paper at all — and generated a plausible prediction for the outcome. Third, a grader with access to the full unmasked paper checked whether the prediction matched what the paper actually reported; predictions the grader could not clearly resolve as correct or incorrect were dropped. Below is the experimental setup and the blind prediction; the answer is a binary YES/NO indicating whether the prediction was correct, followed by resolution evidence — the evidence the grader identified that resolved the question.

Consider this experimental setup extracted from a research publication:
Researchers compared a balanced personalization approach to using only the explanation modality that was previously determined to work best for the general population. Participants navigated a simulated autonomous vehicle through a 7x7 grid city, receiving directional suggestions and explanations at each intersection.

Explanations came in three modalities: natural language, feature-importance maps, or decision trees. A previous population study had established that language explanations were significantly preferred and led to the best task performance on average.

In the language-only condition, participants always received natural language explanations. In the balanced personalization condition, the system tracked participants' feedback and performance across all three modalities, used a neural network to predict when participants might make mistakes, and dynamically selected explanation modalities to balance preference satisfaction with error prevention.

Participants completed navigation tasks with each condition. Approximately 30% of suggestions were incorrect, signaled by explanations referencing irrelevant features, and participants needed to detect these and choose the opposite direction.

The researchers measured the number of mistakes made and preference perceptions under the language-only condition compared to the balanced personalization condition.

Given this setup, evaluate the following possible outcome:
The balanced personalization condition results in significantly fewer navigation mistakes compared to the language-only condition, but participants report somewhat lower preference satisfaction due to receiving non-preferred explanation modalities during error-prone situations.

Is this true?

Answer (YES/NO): NO